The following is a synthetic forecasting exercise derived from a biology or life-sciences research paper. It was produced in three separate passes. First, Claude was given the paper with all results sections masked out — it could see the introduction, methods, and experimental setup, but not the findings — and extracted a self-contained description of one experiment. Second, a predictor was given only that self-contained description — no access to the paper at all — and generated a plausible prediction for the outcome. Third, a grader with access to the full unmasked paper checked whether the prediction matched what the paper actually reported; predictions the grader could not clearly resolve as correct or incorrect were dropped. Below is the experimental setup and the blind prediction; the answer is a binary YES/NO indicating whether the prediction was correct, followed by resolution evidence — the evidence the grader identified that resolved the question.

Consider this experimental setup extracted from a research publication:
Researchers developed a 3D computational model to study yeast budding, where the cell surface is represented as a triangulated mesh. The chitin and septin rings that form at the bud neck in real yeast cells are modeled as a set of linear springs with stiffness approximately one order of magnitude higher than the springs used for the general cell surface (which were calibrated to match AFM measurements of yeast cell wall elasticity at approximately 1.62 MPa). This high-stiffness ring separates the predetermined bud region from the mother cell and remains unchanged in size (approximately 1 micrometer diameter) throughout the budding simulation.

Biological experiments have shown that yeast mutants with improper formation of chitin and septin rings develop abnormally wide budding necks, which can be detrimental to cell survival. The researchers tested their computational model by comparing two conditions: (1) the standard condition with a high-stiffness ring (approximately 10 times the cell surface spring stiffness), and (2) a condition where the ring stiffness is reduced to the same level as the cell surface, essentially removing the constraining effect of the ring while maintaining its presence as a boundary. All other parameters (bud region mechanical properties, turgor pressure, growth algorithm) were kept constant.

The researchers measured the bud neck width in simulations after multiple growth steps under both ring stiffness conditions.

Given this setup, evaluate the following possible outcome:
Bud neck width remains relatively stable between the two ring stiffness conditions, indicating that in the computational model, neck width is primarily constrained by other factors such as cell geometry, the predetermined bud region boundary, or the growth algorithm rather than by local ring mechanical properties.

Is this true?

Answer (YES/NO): NO